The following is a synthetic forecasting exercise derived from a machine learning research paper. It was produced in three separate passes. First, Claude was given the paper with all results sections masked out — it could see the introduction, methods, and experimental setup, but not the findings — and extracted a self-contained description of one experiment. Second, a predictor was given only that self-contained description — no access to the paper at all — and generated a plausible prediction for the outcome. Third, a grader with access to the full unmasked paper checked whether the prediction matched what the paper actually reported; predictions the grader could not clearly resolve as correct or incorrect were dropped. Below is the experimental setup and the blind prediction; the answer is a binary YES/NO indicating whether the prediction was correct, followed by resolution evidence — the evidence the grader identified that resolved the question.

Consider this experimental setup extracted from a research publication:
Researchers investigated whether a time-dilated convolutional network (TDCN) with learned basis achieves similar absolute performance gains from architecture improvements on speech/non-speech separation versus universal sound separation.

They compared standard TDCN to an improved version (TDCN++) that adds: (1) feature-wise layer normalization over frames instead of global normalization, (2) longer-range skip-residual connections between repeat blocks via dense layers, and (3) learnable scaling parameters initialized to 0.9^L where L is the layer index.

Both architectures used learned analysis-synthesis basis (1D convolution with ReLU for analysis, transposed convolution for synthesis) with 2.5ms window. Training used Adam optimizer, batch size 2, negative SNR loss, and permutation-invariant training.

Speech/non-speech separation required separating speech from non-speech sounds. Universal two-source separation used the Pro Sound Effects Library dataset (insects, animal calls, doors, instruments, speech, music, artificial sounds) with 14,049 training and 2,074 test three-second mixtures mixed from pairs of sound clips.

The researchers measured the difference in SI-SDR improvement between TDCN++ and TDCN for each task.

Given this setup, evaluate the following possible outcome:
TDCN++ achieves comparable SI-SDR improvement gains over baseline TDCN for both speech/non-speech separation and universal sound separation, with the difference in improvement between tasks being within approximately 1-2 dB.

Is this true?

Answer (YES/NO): YES